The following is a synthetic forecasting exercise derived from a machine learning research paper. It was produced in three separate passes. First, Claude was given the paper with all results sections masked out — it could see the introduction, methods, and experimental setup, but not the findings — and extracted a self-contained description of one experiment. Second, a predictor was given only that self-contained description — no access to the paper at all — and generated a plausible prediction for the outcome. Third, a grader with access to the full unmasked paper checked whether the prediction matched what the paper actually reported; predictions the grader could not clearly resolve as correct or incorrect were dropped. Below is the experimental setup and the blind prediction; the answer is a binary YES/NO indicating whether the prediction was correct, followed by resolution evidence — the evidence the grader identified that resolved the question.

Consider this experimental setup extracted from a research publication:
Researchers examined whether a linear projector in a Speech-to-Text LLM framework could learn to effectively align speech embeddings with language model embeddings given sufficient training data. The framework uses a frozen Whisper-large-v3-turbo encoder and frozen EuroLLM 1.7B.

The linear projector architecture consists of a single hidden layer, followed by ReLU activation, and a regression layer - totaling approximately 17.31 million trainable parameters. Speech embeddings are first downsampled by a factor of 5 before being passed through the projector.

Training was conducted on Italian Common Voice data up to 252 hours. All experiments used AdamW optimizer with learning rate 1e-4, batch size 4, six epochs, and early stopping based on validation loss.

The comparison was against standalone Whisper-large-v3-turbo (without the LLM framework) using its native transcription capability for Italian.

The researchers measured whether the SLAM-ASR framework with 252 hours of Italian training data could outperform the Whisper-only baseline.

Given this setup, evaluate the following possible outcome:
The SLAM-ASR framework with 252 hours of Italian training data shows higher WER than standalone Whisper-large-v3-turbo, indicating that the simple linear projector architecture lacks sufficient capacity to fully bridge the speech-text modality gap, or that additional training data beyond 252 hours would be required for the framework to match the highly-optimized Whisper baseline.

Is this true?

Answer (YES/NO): NO